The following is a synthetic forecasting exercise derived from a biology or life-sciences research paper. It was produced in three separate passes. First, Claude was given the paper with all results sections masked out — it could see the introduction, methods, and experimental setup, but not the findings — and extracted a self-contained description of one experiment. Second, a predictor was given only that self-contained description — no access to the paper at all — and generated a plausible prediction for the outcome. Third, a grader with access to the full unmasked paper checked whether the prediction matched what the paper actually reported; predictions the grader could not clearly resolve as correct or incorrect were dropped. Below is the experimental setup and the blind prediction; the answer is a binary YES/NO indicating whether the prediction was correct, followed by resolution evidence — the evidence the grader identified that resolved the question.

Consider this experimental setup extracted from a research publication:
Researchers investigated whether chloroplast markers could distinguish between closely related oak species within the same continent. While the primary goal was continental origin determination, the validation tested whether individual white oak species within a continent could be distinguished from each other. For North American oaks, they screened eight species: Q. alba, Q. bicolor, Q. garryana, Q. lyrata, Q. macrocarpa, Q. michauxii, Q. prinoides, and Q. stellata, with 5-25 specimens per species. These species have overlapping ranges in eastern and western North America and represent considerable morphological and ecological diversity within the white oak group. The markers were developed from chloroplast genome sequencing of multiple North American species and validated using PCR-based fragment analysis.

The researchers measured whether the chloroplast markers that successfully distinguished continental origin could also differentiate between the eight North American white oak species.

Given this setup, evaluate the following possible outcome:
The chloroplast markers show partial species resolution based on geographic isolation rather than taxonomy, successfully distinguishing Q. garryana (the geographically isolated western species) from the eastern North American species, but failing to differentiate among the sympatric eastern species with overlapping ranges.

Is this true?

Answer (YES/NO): NO